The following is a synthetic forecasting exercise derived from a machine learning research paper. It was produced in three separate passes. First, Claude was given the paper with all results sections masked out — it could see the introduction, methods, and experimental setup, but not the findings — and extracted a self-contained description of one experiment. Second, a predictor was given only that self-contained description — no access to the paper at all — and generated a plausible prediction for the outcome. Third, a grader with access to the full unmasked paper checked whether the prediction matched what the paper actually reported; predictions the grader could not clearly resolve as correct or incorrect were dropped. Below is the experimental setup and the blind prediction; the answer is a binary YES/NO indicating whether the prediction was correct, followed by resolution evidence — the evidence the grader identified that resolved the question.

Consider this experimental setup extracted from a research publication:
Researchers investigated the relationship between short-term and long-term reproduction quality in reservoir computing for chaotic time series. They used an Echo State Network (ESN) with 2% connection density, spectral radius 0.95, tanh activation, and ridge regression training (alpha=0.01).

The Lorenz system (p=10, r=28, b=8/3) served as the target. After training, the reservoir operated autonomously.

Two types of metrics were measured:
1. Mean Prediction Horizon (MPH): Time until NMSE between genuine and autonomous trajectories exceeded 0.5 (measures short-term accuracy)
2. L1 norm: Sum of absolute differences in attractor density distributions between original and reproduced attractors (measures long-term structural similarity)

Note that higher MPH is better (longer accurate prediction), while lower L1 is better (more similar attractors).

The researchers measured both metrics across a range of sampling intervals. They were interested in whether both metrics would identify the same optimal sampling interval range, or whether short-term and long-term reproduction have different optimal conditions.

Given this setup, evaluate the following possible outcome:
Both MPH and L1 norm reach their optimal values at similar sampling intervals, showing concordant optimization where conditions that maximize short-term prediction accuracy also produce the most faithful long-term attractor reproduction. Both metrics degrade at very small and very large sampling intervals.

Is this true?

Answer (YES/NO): YES